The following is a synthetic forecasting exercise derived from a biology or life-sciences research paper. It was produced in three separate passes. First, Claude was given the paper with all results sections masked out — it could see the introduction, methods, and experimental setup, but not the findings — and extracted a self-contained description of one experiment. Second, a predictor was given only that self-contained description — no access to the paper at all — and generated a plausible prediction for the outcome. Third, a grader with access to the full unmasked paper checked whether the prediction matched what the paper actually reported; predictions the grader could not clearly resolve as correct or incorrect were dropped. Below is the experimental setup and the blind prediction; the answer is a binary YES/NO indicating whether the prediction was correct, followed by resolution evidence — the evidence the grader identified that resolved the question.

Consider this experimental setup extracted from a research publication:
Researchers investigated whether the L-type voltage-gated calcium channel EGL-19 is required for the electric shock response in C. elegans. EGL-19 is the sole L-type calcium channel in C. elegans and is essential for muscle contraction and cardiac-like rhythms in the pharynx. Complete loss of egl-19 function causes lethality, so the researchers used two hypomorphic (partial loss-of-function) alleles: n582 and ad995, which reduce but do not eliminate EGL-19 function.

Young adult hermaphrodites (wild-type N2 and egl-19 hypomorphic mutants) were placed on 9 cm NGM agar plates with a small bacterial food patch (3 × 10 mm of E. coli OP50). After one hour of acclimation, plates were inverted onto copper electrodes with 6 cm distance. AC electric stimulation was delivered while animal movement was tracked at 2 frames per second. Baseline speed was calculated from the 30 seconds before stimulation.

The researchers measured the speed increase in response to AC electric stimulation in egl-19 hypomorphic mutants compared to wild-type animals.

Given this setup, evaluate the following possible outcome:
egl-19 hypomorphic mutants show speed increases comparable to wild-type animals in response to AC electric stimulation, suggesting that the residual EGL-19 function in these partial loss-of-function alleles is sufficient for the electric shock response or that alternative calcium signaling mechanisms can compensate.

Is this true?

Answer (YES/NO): NO